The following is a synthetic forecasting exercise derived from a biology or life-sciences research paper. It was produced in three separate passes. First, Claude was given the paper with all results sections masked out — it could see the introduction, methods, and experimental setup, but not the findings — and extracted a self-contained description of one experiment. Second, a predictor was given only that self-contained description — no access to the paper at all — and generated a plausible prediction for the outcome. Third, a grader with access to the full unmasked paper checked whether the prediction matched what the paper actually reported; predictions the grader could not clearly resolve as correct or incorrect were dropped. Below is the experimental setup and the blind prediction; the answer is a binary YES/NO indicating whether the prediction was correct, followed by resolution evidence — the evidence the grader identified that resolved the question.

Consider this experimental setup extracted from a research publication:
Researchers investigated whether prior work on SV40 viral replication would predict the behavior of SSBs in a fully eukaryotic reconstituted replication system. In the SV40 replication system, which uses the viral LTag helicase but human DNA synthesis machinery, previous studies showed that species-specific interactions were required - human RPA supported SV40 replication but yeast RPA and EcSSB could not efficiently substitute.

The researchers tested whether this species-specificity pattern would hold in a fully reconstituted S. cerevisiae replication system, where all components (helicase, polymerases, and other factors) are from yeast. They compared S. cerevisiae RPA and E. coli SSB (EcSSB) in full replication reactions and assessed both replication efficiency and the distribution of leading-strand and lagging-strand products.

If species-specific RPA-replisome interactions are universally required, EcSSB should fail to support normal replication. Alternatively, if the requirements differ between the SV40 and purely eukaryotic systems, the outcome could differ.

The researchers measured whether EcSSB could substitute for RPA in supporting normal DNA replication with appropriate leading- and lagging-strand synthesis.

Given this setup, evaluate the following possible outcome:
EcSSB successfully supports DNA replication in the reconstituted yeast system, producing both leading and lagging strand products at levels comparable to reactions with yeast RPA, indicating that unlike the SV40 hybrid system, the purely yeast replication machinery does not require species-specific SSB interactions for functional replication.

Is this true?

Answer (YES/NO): NO